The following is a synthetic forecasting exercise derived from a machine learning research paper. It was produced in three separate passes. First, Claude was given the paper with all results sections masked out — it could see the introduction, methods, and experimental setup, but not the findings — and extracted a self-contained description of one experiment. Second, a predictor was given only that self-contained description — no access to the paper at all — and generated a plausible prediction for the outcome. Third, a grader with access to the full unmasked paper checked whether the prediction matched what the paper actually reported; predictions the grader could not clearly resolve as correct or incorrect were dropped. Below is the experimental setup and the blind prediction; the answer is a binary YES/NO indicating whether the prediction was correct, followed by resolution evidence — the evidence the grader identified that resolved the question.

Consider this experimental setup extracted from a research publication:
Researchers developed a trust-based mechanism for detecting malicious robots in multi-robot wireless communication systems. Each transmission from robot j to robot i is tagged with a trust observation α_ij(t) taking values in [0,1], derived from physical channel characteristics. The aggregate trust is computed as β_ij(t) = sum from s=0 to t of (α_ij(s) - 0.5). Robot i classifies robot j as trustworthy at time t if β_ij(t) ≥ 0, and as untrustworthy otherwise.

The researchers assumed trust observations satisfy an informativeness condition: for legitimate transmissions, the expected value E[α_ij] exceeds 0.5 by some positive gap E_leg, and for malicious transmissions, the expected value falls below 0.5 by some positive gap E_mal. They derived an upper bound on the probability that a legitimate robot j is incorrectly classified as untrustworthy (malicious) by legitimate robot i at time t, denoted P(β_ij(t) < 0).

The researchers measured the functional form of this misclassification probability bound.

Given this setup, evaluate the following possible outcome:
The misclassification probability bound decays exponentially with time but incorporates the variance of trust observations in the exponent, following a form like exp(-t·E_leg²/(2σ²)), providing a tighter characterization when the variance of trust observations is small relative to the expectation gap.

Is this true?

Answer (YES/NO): NO